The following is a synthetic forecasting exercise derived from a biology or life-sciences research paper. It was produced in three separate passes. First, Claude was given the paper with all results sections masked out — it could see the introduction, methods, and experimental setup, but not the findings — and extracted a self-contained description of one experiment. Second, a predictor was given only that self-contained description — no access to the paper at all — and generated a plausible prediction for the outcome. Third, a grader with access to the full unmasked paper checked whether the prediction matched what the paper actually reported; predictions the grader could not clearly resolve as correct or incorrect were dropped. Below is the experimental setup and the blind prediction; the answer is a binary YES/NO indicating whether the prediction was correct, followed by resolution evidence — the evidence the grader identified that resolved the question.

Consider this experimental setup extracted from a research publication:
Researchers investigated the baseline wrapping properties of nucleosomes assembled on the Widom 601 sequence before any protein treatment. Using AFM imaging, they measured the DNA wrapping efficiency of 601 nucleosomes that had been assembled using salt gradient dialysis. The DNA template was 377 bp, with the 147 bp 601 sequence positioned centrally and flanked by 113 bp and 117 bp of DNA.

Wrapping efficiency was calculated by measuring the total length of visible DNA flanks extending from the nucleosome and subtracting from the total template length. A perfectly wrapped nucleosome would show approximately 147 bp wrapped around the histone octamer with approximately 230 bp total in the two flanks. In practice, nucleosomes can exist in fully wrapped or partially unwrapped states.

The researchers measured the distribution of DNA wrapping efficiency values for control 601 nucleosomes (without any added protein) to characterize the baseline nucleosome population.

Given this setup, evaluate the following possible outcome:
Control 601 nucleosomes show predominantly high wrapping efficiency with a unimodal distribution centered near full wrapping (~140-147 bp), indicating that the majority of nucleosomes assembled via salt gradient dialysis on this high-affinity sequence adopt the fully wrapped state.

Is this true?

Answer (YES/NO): NO